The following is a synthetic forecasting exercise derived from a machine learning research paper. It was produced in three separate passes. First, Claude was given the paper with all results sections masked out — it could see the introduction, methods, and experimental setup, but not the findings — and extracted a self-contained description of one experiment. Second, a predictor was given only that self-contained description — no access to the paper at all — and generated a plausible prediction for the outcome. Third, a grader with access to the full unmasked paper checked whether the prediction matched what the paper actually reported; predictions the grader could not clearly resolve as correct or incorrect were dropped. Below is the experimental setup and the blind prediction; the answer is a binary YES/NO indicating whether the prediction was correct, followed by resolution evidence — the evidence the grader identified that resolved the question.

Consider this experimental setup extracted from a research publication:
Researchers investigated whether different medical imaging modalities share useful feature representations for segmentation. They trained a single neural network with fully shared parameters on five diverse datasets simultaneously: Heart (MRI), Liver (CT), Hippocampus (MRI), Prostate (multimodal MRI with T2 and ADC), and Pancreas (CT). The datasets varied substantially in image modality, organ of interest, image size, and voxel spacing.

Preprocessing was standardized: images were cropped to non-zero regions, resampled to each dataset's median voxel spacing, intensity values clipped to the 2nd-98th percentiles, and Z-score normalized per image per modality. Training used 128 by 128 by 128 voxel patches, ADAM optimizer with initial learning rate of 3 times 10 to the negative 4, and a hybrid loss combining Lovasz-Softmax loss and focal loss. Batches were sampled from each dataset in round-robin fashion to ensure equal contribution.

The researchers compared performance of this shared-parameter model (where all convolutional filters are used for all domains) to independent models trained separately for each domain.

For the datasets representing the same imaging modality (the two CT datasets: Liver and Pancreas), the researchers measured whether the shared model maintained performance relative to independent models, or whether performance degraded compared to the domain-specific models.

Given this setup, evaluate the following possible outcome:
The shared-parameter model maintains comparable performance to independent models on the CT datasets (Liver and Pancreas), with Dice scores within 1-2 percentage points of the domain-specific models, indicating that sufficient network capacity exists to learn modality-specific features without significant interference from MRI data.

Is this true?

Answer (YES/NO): NO